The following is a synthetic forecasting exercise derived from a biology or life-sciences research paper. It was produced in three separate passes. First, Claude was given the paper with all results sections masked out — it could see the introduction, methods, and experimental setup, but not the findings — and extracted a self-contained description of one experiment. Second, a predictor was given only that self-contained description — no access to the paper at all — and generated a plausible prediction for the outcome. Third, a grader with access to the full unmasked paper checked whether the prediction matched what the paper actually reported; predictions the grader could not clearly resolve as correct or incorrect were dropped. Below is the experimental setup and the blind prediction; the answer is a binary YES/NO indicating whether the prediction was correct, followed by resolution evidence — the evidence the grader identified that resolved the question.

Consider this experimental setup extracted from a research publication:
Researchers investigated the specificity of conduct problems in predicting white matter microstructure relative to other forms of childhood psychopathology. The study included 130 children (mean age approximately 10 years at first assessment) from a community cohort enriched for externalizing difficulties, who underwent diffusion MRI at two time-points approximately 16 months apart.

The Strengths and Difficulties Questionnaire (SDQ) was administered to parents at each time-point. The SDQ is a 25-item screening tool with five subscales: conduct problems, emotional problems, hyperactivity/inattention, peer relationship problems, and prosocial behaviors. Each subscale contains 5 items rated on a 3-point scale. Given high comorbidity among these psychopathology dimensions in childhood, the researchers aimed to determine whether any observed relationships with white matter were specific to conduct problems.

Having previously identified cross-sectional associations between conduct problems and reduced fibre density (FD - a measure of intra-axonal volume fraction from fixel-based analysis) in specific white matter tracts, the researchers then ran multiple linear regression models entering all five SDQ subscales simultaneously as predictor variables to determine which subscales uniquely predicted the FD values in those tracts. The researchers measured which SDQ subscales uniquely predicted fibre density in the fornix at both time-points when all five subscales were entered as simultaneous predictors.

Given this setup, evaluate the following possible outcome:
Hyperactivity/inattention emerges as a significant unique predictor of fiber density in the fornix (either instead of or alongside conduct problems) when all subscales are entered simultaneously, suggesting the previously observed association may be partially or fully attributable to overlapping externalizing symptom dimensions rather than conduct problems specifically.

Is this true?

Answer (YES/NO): NO